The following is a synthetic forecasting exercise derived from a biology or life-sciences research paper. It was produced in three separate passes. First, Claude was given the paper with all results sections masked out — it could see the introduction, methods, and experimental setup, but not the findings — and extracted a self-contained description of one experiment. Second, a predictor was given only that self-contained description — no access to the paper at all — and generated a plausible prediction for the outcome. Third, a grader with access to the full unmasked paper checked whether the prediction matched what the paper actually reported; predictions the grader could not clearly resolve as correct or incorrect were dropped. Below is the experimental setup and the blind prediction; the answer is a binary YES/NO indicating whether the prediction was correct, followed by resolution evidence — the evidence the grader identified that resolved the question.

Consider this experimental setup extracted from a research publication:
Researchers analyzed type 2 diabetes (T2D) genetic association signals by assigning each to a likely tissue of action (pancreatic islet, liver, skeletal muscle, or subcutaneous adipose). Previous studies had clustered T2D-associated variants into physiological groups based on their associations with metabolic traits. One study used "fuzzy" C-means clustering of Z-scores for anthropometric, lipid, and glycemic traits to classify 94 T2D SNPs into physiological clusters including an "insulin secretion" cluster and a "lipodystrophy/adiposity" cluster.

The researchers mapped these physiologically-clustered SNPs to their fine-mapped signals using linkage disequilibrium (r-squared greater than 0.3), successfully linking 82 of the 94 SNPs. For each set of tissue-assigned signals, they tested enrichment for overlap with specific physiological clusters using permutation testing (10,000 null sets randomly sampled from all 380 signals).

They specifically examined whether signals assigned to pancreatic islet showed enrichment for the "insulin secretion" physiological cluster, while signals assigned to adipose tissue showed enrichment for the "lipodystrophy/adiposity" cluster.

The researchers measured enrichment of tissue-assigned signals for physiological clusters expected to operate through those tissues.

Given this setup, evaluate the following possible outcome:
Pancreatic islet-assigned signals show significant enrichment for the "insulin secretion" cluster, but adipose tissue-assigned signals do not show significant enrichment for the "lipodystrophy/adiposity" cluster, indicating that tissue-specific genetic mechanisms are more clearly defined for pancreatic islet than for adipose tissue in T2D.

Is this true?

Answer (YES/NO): NO